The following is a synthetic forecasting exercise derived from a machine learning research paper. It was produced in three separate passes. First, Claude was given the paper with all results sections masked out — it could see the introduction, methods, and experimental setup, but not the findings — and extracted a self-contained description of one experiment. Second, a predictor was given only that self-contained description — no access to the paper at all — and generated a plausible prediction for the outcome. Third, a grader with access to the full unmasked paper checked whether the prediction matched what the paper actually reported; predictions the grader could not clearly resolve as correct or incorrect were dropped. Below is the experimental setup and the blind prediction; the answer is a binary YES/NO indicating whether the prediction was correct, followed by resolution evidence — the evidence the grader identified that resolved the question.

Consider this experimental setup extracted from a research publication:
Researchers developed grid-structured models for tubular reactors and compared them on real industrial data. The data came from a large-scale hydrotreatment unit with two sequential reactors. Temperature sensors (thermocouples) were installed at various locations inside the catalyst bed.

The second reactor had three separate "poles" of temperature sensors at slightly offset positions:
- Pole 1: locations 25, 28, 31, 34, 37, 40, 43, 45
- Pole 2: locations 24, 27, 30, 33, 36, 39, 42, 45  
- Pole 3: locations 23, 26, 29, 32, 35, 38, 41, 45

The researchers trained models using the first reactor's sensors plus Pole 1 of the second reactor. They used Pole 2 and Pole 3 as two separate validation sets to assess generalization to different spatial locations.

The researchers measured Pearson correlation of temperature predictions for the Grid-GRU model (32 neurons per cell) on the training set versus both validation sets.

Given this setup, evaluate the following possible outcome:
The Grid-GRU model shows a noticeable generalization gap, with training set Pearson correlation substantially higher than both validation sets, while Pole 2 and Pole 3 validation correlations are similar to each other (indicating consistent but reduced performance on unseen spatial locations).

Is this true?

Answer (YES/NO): YES